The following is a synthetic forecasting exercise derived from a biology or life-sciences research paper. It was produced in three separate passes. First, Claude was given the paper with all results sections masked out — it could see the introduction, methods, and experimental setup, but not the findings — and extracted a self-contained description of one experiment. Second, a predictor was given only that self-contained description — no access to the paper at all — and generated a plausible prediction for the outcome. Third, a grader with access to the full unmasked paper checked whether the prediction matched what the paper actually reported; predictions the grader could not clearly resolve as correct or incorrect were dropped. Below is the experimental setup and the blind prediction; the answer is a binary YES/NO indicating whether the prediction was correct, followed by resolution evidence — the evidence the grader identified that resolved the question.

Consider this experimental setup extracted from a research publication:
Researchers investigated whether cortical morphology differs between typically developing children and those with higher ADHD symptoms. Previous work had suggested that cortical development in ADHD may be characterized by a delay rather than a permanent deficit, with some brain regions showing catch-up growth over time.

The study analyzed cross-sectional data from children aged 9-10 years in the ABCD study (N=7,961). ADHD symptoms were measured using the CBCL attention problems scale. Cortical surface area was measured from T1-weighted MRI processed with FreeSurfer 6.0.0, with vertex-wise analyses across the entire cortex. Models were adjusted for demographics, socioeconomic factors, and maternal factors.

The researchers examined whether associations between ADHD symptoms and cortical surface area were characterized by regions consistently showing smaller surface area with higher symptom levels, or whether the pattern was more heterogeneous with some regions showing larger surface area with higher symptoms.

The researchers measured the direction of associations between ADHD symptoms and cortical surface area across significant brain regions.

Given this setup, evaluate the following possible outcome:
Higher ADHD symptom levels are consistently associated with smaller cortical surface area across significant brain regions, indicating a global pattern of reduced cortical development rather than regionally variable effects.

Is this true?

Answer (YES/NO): YES